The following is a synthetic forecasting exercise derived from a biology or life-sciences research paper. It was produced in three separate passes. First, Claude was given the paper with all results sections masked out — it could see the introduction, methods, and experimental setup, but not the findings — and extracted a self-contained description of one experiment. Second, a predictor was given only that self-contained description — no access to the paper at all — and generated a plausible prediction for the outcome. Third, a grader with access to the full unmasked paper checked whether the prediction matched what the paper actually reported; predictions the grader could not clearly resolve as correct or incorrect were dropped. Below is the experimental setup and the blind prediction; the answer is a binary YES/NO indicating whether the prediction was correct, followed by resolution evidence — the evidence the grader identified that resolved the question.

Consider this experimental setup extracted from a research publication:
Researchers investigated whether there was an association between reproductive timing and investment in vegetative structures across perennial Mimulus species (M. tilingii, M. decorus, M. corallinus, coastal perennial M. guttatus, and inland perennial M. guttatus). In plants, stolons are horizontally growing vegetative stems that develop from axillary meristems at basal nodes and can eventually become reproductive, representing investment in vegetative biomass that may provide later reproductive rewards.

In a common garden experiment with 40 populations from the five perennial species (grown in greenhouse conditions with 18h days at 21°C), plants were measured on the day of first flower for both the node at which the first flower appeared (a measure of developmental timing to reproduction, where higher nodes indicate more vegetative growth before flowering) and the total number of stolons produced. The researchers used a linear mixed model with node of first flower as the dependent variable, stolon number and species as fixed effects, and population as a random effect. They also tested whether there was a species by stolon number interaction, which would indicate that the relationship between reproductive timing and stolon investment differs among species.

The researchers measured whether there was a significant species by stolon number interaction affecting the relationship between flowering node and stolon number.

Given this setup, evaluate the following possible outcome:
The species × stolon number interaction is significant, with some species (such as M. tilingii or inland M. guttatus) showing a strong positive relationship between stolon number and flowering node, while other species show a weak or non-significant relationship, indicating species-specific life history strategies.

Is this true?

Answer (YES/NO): NO